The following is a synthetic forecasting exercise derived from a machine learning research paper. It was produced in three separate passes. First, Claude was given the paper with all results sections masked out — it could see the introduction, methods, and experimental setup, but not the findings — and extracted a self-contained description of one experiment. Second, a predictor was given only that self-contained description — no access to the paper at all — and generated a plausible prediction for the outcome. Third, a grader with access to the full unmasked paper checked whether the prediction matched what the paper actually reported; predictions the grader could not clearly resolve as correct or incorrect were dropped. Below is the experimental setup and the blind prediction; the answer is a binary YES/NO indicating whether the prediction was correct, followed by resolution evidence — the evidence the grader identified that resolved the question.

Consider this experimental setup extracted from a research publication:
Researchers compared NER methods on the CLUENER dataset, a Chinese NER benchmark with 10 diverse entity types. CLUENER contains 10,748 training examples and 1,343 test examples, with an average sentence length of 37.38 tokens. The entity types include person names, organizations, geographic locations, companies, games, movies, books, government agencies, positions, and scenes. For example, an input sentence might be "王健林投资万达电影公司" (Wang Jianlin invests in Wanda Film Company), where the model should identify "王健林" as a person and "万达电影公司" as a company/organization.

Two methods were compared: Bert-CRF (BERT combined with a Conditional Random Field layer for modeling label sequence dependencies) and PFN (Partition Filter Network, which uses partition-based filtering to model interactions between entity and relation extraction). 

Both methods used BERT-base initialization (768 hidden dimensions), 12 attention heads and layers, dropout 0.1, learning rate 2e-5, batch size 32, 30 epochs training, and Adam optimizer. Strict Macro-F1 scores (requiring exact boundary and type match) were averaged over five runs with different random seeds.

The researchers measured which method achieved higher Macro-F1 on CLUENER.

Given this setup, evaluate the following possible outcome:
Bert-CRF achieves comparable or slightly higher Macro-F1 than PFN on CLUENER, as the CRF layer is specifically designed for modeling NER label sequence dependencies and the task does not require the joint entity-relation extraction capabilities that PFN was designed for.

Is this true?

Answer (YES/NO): NO